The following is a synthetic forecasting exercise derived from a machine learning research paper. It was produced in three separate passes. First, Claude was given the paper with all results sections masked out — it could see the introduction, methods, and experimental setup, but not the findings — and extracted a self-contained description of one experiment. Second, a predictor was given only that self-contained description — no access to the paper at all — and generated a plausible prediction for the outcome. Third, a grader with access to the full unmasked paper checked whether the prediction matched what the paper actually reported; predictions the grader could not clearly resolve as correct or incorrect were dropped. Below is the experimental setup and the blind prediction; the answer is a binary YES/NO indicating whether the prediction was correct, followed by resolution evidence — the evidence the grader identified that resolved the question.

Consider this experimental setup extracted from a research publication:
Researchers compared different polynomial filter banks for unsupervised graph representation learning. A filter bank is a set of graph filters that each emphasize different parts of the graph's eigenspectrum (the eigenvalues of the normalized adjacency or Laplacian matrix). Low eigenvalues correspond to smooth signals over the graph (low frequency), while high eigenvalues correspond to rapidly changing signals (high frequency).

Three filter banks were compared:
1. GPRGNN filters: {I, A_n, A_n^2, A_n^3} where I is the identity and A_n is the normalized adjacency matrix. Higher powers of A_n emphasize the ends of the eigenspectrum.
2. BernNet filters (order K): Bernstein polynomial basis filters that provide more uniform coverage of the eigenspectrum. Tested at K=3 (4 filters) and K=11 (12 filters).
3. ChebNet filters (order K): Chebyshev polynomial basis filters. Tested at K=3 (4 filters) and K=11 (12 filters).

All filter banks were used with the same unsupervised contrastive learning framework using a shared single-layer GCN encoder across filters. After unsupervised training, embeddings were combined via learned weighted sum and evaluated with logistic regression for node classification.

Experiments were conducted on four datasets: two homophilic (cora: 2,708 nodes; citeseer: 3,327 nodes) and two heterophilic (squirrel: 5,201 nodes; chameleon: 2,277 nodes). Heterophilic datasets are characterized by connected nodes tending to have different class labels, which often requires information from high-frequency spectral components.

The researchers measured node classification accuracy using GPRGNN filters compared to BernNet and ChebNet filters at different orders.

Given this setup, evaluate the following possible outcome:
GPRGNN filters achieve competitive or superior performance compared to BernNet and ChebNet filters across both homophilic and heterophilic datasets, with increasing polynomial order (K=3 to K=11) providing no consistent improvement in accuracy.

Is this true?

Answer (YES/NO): YES